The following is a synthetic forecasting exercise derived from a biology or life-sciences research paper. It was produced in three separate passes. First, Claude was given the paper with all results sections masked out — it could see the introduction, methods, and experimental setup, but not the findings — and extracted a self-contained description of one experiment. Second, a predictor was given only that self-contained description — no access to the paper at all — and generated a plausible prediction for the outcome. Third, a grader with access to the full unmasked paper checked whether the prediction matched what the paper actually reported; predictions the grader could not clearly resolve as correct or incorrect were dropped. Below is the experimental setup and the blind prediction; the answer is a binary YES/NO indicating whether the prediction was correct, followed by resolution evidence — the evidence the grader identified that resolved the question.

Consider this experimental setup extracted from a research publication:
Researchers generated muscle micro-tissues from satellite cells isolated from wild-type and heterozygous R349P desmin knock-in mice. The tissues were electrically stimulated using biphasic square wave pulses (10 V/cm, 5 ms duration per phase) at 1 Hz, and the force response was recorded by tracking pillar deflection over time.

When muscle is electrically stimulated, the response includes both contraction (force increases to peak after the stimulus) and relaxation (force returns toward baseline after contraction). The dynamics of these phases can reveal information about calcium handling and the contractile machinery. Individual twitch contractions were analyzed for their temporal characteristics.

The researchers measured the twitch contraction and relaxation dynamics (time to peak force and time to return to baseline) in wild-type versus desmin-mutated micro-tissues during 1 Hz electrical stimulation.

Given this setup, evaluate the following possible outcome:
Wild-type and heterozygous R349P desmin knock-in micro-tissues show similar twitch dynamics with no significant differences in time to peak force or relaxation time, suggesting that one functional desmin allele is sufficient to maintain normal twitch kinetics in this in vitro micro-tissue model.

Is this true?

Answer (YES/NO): NO